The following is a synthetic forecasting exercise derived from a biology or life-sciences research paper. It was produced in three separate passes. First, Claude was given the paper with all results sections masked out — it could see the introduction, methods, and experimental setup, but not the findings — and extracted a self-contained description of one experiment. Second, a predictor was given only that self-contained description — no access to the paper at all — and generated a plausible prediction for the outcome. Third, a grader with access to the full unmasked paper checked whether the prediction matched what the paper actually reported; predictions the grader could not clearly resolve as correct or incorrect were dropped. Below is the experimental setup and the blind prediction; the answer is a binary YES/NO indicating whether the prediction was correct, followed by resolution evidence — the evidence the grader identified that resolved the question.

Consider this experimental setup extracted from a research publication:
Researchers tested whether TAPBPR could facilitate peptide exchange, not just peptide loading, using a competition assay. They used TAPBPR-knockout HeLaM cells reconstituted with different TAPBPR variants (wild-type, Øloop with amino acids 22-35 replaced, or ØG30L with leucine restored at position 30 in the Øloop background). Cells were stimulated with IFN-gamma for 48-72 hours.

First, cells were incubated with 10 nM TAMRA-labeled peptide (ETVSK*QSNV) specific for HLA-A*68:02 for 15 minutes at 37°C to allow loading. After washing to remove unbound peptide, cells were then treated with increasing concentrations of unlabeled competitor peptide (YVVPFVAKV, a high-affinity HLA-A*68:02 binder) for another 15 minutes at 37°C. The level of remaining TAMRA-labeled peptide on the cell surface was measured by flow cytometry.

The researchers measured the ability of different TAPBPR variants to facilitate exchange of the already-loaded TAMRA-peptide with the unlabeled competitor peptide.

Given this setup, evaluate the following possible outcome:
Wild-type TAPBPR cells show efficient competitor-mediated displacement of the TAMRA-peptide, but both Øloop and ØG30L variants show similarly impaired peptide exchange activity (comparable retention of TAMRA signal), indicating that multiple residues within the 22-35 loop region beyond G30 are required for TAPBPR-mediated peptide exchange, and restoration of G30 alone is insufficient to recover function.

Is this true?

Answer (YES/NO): NO